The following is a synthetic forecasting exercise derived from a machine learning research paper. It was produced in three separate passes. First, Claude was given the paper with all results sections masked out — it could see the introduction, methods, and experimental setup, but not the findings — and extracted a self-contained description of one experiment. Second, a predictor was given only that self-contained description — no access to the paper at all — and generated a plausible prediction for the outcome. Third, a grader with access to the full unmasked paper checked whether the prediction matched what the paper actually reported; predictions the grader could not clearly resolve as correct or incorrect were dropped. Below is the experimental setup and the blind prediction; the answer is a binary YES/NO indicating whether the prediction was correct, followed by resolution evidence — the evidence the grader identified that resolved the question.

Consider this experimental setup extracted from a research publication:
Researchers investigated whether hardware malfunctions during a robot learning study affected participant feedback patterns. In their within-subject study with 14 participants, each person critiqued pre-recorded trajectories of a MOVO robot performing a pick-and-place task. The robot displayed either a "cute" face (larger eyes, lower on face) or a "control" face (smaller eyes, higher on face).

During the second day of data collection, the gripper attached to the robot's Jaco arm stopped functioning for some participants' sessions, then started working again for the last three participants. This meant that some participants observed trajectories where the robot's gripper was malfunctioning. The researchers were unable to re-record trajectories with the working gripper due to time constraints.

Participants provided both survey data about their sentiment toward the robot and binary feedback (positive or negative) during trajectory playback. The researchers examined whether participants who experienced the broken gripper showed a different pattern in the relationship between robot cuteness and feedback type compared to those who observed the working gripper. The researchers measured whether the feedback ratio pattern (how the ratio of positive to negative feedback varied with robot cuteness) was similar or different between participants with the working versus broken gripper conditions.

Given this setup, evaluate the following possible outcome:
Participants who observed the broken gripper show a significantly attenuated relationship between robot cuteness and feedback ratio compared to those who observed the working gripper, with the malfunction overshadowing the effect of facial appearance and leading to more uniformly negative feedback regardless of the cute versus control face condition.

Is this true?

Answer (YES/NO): NO